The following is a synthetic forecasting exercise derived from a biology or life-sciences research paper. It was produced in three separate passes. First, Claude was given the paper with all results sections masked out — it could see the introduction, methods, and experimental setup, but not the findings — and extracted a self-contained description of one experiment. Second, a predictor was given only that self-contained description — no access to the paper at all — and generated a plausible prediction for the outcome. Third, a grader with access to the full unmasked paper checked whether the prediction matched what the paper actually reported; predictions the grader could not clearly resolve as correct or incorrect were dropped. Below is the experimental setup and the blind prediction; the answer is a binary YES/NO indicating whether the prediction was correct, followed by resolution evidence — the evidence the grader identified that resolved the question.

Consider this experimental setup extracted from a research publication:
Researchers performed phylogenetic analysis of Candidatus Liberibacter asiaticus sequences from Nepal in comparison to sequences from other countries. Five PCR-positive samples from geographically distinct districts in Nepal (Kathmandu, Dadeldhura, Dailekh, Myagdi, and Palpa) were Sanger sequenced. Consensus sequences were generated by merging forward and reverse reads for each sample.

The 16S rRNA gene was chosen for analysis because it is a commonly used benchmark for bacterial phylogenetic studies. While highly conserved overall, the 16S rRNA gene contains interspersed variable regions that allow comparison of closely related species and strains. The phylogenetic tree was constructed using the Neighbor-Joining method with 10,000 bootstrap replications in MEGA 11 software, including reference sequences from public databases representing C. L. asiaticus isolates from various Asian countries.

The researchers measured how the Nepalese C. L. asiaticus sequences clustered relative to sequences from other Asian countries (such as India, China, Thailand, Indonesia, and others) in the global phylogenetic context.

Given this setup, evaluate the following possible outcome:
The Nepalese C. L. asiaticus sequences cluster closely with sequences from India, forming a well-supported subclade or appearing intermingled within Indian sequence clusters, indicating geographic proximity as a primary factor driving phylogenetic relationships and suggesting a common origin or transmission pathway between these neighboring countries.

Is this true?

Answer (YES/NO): YES